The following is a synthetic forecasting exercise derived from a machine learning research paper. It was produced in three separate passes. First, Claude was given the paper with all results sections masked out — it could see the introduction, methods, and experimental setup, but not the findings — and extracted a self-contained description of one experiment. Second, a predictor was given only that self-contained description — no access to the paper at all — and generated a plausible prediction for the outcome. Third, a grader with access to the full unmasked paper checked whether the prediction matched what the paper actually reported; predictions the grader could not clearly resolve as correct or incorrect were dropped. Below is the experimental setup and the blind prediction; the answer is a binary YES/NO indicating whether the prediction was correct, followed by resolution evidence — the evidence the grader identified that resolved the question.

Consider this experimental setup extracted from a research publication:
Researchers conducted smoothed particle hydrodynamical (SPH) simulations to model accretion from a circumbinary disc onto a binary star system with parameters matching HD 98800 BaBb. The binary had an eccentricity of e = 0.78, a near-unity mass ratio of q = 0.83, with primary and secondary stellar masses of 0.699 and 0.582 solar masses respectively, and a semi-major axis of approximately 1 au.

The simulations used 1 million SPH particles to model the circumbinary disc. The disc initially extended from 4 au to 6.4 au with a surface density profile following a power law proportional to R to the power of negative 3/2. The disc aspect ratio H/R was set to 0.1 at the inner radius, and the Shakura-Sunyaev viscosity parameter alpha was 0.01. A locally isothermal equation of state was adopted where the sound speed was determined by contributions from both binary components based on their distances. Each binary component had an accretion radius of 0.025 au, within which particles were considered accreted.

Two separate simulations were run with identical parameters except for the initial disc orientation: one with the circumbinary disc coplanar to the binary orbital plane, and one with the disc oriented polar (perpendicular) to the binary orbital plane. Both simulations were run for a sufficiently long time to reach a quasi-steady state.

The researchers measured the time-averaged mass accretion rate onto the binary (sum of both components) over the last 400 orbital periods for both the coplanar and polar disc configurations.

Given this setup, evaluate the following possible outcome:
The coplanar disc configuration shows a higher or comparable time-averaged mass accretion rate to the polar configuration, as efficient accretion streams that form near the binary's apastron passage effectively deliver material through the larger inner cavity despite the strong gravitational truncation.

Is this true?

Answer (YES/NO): YES